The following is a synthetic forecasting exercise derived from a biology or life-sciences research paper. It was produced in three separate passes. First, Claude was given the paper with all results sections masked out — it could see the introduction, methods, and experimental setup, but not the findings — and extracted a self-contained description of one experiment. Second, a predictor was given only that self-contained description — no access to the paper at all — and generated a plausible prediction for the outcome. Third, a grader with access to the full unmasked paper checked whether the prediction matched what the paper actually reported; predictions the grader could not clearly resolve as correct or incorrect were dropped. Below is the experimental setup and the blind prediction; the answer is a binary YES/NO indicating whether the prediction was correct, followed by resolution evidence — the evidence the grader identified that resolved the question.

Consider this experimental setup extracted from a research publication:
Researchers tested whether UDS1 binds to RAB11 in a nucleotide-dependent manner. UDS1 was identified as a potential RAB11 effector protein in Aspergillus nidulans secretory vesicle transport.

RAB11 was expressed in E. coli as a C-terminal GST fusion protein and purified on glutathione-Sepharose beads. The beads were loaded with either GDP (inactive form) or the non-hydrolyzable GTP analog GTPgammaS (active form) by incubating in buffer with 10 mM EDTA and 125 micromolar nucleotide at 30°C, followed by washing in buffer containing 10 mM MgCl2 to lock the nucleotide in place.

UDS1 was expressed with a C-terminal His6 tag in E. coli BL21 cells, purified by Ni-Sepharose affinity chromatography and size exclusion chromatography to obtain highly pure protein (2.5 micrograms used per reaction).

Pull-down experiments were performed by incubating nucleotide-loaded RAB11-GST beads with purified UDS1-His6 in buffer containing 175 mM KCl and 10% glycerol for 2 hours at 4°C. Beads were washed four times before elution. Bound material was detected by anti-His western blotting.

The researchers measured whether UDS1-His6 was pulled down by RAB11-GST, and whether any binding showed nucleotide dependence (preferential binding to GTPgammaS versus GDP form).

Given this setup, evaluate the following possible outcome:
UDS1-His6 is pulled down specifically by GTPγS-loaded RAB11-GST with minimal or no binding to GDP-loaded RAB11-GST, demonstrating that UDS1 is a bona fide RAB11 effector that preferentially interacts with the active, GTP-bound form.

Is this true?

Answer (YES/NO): YES